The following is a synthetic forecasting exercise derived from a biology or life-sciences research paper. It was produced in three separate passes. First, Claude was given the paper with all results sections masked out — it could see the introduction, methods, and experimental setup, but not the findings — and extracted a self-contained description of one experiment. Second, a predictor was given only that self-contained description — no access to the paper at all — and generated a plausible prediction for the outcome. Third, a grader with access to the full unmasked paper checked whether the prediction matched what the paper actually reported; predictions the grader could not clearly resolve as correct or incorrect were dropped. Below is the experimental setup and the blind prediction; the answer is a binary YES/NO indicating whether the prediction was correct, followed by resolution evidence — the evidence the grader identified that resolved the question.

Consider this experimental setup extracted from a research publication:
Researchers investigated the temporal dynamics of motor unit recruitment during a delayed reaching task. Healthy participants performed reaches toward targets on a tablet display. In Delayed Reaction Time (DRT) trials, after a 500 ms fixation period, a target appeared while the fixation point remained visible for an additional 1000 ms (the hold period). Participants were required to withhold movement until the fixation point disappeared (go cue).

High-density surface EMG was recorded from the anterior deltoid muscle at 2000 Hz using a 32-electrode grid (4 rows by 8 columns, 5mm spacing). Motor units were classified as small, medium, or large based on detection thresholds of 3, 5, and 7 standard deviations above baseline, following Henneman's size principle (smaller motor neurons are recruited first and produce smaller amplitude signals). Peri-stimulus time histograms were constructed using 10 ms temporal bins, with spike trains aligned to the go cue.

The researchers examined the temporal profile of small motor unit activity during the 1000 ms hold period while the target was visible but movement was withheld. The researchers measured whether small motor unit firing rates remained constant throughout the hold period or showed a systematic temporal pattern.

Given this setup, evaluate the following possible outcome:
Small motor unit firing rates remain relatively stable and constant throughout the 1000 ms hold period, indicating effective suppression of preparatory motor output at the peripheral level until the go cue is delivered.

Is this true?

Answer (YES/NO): NO